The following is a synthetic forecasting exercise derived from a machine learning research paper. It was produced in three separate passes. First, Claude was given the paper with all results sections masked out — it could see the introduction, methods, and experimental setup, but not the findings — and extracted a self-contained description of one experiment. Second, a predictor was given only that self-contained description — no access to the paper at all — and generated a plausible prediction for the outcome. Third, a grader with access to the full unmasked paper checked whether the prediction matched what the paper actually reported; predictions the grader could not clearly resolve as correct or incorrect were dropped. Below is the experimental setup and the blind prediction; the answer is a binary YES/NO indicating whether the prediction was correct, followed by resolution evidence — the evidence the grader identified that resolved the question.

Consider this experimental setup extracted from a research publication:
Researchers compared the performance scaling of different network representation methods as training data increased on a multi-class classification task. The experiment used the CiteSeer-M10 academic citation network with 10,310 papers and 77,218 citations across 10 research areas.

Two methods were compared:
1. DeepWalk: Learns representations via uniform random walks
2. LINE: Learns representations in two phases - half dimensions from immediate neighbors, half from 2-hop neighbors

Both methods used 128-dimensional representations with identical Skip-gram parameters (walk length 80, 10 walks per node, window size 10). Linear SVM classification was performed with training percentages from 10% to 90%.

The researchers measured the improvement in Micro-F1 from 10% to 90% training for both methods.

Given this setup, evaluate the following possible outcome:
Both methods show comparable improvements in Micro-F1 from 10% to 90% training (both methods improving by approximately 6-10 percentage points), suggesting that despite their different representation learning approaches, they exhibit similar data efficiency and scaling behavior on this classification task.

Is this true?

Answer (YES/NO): NO